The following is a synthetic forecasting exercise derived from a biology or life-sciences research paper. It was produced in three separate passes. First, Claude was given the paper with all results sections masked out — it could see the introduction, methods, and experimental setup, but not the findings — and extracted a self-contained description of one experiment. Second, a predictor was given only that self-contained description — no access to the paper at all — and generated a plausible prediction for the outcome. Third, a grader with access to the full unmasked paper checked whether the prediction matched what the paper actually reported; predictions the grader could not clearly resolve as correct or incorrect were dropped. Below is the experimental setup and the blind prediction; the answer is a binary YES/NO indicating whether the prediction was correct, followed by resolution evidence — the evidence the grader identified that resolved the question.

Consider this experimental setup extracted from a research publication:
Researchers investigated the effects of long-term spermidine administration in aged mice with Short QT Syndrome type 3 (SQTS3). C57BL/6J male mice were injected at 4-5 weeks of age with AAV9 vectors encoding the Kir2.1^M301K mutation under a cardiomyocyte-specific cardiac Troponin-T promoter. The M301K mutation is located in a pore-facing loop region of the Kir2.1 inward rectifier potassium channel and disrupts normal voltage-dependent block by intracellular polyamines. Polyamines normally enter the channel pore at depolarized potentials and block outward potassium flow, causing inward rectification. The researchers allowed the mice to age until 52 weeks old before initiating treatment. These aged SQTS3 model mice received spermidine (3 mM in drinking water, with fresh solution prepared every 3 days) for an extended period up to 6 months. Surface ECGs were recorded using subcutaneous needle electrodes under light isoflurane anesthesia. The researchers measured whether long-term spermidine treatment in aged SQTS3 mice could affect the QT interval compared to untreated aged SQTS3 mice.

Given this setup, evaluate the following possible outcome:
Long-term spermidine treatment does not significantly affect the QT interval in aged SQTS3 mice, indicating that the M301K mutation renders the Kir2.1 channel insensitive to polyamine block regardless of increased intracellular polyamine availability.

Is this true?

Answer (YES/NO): NO